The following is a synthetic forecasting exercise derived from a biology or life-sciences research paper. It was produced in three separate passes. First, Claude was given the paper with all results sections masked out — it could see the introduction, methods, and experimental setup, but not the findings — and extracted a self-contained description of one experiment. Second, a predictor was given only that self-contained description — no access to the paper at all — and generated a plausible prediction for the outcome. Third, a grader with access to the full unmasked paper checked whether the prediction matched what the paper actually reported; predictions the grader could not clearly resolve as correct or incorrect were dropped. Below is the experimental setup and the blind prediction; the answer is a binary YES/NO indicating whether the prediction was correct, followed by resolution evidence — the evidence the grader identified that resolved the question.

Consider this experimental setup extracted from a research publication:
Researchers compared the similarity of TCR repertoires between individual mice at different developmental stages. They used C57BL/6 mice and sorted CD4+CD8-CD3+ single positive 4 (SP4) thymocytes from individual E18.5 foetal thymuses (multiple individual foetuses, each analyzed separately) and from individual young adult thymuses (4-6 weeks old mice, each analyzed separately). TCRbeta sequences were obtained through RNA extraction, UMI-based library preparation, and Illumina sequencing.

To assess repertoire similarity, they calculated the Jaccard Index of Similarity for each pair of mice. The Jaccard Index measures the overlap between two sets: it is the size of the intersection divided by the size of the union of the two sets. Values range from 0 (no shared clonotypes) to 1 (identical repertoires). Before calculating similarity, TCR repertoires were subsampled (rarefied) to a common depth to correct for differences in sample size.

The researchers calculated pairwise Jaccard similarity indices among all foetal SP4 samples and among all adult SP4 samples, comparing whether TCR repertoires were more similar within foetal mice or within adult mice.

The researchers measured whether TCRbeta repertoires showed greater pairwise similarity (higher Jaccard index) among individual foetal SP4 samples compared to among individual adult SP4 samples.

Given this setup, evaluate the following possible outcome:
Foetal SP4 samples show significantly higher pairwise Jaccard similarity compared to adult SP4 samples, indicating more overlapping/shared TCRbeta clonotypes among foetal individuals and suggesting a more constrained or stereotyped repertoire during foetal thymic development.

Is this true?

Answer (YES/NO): YES